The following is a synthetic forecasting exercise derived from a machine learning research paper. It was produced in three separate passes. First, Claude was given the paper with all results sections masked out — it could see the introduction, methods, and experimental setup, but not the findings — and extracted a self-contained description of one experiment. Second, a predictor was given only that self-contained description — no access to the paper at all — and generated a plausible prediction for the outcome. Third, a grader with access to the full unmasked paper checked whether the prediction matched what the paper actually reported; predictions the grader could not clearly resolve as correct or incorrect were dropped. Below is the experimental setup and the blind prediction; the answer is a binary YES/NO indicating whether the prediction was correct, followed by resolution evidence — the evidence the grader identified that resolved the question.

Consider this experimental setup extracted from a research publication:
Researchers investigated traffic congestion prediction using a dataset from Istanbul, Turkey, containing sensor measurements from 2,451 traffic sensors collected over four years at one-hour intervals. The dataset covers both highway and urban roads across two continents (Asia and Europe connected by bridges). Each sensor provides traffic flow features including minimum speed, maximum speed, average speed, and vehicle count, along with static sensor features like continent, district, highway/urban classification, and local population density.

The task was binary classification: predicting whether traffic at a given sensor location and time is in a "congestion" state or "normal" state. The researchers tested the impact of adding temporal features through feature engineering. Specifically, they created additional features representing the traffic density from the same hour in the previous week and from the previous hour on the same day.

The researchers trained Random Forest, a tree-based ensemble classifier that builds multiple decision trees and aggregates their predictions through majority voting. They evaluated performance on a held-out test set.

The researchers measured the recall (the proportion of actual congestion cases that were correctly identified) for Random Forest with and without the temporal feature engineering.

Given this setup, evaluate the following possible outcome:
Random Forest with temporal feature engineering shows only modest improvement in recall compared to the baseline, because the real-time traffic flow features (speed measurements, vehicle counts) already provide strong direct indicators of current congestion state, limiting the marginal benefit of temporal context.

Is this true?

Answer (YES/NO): NO